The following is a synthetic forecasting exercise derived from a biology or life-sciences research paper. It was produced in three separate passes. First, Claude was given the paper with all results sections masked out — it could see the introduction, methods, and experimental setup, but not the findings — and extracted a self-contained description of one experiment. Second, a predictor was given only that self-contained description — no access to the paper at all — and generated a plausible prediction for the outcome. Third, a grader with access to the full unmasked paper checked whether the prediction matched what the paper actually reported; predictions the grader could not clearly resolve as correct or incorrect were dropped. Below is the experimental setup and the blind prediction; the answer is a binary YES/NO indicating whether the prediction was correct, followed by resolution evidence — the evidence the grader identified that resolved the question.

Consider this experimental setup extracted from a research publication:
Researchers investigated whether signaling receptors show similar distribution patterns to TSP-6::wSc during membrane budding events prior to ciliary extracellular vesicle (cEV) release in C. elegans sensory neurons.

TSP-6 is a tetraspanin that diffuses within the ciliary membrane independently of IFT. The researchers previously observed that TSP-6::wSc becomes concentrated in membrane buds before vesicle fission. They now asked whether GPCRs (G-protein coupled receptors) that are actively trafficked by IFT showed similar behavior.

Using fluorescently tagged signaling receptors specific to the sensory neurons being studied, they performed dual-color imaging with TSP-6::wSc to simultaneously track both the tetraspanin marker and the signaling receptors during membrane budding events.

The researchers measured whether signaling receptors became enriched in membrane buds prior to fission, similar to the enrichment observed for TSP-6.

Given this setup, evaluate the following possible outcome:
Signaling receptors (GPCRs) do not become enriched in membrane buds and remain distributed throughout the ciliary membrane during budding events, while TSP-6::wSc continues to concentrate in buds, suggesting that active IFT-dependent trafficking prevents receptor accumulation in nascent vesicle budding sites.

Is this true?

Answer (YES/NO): NO